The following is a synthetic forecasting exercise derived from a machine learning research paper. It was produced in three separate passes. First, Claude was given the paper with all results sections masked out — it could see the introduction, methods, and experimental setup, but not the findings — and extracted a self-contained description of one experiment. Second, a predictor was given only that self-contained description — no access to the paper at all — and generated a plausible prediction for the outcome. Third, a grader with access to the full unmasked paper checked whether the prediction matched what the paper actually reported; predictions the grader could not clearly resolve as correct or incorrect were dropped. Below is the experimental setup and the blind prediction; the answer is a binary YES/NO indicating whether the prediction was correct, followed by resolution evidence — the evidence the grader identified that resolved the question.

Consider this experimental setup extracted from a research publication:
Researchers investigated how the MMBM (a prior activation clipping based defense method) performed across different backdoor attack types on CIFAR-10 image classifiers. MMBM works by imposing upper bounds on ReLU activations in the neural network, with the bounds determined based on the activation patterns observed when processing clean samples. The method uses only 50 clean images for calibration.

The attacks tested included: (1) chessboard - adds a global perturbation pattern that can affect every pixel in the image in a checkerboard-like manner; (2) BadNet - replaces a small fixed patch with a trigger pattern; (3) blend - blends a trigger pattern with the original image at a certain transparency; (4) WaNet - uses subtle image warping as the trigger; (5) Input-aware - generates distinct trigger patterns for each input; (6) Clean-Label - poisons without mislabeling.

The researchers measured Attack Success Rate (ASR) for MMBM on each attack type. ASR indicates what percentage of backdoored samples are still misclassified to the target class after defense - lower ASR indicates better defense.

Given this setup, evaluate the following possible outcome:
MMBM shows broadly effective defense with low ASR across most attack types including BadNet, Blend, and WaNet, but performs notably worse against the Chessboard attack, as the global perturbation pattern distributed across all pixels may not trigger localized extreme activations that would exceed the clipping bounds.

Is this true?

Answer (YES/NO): YES